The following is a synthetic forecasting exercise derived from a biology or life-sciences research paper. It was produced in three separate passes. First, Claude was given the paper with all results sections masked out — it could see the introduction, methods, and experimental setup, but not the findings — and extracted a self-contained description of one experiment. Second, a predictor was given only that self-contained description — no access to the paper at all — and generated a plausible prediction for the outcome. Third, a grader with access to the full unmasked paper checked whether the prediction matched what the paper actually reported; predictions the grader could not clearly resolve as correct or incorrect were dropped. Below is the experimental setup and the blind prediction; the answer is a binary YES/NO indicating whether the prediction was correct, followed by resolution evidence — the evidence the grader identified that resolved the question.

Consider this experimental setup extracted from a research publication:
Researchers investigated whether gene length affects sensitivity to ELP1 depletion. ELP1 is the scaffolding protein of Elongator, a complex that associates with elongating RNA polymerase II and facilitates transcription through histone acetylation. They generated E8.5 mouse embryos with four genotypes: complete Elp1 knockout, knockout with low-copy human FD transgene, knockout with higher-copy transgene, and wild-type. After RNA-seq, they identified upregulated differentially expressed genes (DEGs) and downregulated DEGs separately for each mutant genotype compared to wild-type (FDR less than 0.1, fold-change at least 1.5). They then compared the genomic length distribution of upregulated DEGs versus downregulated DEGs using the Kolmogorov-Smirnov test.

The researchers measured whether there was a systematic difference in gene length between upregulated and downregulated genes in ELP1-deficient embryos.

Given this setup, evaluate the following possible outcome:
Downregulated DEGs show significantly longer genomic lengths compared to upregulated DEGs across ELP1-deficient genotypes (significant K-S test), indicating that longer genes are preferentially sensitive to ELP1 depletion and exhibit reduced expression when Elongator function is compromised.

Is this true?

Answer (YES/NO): YES